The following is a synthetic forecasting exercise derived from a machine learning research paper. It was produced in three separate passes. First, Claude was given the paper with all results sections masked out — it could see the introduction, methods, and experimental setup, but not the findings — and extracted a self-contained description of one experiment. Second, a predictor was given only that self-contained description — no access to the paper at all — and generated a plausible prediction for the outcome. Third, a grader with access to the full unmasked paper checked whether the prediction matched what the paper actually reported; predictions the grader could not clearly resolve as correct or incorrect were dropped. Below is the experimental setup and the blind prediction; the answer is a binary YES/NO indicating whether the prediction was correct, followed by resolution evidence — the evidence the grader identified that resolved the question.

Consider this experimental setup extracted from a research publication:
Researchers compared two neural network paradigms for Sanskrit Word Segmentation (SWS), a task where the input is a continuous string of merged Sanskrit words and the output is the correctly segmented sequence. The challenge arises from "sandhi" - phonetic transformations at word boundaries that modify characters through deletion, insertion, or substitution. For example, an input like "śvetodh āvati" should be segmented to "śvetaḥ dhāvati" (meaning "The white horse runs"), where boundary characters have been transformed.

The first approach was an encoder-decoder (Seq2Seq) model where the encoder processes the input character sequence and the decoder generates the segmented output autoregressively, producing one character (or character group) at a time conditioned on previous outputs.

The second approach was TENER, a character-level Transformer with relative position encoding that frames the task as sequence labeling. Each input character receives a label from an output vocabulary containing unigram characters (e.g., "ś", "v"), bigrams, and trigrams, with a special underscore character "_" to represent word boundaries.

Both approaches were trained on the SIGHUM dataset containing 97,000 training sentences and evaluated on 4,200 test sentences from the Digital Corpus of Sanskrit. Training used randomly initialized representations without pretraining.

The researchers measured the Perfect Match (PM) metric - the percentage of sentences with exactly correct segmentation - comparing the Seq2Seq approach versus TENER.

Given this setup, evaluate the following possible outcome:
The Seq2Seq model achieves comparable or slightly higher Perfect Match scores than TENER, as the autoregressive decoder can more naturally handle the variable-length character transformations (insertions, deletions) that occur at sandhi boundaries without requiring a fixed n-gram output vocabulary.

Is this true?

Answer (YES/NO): NO